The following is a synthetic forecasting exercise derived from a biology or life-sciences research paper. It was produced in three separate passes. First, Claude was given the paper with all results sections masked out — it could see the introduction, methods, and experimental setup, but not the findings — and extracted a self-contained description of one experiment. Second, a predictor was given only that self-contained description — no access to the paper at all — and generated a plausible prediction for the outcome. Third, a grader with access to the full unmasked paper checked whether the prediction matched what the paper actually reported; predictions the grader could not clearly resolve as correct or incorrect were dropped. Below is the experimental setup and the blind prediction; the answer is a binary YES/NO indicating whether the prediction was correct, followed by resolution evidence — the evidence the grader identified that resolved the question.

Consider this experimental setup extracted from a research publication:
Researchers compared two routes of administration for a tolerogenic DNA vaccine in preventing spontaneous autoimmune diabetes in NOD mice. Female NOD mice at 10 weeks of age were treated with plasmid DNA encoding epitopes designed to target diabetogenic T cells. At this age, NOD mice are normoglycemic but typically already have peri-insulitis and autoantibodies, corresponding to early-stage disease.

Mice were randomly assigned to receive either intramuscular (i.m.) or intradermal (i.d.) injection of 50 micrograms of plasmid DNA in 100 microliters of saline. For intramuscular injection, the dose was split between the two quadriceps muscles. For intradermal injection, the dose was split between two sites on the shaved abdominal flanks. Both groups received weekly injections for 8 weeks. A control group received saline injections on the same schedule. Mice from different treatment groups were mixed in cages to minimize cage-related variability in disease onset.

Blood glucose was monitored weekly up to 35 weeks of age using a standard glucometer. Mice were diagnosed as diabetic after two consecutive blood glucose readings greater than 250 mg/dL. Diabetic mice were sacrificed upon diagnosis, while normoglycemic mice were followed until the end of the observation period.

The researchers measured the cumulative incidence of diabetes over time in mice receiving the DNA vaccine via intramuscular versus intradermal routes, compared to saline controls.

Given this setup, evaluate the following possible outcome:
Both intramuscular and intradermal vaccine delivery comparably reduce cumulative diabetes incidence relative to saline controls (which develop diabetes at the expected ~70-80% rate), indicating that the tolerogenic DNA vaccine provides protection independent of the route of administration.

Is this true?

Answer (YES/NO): YES